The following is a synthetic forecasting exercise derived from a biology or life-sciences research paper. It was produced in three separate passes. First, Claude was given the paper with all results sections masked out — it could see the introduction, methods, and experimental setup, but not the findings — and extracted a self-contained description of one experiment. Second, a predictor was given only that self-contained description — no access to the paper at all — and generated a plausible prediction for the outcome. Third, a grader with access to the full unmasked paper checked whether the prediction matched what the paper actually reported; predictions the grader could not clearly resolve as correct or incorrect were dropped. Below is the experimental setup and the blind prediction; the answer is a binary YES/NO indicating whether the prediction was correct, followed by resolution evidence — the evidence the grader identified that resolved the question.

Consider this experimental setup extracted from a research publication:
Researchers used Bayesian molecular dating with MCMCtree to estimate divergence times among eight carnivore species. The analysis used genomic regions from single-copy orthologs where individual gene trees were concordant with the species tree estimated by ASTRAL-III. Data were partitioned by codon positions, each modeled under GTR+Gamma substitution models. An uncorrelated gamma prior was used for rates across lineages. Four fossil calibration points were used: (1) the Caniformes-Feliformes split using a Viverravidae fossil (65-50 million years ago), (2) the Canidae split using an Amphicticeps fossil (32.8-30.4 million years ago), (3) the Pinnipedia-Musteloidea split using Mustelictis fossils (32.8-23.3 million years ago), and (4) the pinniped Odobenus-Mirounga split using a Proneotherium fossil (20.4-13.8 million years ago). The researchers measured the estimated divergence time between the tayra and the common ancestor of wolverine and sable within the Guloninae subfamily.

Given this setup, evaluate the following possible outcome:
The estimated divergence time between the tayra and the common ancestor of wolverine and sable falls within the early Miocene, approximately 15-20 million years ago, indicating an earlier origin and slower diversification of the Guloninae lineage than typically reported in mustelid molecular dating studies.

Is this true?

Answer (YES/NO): NO